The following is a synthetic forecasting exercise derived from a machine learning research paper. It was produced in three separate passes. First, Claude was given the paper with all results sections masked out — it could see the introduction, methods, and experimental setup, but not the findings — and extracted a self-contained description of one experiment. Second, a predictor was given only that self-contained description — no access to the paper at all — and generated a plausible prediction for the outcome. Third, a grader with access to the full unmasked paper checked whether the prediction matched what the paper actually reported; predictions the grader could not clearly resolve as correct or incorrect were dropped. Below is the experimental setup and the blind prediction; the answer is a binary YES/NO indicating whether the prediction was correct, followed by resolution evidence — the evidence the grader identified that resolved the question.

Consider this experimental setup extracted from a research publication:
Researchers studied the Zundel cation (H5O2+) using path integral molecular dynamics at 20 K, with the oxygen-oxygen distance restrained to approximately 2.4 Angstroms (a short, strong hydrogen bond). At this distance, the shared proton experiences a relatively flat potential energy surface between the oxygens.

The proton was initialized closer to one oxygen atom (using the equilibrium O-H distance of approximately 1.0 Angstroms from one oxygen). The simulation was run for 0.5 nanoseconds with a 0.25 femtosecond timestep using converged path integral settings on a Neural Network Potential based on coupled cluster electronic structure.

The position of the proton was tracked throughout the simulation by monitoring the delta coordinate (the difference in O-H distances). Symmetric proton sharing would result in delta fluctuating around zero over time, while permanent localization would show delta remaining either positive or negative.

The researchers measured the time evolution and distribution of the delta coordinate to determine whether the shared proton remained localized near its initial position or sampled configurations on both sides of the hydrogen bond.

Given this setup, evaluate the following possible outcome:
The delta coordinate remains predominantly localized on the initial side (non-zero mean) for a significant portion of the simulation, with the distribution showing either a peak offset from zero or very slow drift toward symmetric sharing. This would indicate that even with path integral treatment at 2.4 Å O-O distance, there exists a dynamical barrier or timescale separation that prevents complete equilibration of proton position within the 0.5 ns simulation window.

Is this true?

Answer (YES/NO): NO